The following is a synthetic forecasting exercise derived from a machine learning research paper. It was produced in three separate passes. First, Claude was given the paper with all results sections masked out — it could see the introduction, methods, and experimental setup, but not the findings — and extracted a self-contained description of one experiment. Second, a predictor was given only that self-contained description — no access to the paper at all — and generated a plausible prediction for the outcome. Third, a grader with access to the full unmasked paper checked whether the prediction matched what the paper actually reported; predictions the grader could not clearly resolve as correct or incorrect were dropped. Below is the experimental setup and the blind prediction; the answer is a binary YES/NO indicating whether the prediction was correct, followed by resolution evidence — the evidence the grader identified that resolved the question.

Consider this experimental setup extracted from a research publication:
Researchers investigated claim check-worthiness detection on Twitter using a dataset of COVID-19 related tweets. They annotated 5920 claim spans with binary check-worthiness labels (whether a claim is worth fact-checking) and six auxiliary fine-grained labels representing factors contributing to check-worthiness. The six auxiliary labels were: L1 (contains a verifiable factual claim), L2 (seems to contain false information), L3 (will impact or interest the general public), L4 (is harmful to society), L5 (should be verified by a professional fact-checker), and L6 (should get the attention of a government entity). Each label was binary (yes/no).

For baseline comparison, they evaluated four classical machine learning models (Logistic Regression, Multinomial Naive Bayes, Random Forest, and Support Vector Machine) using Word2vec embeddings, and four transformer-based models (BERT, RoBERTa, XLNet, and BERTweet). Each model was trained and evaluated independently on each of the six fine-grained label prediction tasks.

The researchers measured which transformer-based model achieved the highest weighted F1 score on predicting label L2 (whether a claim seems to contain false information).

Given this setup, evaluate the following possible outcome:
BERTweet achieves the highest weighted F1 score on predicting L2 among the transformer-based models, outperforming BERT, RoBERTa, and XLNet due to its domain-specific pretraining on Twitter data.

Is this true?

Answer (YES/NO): NO